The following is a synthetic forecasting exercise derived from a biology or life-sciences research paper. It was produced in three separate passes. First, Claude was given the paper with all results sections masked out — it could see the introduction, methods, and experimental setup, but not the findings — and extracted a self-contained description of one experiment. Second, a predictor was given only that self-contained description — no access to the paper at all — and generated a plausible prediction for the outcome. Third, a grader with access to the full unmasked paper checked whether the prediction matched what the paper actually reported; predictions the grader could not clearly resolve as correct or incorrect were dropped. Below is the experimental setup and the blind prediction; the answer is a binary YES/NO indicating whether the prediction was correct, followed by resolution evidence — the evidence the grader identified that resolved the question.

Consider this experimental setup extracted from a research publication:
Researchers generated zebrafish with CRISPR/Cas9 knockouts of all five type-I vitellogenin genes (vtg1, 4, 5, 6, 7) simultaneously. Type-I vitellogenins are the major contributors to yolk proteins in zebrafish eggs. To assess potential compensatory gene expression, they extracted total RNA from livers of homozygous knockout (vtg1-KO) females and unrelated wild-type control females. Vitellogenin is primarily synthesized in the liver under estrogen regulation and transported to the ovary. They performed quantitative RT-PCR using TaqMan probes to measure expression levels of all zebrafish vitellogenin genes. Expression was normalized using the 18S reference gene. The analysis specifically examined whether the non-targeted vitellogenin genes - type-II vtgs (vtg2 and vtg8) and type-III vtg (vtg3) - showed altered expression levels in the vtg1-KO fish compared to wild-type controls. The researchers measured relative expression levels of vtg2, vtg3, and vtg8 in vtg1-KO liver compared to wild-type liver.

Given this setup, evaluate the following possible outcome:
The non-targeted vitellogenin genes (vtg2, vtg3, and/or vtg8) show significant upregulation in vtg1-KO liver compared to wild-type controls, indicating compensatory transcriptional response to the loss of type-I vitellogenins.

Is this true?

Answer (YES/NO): NO